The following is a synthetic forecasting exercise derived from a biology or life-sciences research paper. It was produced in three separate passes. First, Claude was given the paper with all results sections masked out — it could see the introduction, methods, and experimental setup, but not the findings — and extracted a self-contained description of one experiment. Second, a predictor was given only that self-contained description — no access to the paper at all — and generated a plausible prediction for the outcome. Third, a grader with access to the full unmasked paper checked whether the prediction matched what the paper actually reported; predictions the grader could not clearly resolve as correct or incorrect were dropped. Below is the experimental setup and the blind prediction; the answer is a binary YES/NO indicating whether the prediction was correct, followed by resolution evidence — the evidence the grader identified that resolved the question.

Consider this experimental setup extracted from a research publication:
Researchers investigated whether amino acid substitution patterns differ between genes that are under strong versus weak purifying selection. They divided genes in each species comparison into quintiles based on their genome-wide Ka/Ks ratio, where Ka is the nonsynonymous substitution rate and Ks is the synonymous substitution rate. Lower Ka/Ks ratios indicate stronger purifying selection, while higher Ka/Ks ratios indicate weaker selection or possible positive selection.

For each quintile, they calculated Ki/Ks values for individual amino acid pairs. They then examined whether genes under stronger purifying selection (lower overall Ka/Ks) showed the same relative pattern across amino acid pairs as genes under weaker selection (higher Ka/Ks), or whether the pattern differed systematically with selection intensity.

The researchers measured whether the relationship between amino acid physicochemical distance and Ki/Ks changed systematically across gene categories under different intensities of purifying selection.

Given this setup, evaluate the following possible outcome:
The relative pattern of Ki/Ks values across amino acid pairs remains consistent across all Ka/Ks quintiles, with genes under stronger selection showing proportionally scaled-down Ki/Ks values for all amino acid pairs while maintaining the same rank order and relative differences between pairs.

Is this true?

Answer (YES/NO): NO